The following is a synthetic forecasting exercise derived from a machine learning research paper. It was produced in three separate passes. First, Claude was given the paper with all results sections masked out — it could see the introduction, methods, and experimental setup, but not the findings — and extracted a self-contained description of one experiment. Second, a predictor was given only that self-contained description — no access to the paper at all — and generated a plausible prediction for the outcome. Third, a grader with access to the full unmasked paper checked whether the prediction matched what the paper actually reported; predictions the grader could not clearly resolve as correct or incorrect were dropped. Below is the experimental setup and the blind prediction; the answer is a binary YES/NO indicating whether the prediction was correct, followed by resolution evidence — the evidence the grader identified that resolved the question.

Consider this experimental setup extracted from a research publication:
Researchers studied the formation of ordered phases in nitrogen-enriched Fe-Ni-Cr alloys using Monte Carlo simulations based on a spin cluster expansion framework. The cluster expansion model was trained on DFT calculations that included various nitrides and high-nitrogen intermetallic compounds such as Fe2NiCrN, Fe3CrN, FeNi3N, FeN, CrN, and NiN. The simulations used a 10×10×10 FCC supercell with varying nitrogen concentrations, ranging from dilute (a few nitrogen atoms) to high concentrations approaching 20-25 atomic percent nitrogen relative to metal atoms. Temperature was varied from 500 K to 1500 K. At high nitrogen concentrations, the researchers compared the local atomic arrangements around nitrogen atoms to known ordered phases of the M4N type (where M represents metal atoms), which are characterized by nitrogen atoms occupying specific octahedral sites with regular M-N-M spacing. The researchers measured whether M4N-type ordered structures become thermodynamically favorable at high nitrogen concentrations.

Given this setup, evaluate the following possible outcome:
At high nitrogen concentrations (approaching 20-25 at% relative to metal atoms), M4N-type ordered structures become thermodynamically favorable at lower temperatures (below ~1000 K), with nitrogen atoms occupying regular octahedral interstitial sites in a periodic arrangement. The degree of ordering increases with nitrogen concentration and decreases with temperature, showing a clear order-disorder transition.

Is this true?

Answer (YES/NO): NO